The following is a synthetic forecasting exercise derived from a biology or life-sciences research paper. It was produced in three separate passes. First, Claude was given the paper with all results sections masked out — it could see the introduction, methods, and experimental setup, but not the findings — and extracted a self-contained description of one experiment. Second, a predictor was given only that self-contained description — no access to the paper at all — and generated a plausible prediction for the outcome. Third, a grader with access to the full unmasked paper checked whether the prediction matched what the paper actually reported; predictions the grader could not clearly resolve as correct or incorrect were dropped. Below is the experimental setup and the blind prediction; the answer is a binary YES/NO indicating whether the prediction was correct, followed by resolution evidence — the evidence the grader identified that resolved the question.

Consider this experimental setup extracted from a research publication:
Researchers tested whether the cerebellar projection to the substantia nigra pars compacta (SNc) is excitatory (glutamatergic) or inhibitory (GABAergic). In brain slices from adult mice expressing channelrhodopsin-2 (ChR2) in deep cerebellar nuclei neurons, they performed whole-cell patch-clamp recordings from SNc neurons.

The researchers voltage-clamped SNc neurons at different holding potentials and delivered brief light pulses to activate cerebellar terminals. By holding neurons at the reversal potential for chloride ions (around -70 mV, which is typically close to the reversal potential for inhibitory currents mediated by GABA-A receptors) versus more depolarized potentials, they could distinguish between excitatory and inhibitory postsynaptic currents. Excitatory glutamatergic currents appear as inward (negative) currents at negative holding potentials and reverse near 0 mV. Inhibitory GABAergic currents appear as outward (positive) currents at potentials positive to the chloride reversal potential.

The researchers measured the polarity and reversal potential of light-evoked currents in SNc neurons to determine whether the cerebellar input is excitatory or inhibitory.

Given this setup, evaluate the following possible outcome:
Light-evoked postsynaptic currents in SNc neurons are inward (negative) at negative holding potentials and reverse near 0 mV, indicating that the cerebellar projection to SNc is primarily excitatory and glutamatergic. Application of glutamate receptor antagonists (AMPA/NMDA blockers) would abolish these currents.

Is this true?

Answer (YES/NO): YES